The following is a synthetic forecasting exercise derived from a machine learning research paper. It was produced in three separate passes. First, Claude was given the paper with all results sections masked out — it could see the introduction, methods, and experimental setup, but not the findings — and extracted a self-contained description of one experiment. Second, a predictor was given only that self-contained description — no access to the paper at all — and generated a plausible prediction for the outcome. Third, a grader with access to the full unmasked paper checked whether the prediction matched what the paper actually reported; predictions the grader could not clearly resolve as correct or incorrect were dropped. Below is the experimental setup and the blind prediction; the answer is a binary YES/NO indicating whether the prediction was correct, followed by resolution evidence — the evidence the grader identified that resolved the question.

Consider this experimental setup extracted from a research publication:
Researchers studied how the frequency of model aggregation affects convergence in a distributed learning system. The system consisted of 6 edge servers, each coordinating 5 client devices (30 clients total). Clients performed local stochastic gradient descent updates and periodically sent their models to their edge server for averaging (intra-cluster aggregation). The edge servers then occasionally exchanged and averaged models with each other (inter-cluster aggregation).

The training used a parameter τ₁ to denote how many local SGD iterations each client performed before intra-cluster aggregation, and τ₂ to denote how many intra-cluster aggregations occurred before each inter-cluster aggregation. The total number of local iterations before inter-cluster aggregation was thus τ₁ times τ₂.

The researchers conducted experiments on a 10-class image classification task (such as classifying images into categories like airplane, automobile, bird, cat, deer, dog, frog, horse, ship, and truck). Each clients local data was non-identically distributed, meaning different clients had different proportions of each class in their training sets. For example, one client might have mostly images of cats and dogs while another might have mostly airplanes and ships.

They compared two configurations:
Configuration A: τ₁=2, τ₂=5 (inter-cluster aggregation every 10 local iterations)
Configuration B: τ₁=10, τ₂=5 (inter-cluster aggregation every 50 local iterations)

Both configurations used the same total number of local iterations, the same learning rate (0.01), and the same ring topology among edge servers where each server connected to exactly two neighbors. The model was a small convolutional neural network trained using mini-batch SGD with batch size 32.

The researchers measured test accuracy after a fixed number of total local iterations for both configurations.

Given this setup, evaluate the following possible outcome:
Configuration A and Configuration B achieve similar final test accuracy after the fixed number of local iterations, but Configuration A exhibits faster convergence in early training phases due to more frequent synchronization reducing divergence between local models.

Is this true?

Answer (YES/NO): NO